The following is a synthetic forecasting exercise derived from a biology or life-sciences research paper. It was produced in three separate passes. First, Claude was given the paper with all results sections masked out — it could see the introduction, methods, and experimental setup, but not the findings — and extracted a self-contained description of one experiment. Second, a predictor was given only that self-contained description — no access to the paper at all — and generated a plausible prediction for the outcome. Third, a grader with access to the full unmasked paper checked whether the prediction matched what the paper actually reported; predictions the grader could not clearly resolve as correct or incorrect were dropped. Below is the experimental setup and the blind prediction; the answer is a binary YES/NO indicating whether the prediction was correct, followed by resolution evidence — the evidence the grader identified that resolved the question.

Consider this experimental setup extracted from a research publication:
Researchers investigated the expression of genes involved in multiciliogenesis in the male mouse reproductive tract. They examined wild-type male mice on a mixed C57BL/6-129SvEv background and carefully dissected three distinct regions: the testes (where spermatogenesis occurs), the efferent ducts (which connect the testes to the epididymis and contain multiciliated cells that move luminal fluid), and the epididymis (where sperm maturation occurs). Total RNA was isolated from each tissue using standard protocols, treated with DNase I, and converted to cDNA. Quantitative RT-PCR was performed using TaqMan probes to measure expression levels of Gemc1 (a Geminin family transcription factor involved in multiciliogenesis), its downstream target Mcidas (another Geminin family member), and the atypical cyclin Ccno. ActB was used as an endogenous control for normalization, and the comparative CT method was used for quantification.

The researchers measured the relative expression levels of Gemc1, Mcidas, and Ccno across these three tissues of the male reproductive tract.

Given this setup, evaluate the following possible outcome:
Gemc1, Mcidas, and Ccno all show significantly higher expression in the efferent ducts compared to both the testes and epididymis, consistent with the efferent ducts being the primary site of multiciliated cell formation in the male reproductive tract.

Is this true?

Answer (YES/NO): NO